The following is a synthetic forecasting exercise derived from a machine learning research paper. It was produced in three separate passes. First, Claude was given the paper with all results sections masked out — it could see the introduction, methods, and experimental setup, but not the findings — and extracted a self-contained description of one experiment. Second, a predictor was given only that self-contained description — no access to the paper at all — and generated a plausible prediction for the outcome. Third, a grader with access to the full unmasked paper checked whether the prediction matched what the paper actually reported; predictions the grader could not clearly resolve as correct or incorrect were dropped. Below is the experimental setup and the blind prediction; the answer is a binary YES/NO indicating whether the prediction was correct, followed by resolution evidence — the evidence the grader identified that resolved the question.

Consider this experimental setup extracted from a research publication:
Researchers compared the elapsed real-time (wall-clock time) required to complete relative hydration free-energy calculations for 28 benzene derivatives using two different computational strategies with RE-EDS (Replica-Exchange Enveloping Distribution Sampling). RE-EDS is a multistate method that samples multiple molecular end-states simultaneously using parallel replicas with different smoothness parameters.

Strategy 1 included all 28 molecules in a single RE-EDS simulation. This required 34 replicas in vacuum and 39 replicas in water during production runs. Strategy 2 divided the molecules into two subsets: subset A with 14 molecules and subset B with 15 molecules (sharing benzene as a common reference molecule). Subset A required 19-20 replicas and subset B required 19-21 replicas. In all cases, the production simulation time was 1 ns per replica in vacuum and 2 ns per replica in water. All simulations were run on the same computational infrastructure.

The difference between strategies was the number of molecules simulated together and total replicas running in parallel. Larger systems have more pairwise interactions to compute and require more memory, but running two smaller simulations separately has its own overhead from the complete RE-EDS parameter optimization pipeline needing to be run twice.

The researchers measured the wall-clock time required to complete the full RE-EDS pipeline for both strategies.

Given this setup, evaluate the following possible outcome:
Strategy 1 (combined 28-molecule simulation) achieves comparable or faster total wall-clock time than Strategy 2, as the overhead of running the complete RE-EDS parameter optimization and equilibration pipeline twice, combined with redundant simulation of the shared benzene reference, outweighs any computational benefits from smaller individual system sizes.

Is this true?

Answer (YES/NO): NO